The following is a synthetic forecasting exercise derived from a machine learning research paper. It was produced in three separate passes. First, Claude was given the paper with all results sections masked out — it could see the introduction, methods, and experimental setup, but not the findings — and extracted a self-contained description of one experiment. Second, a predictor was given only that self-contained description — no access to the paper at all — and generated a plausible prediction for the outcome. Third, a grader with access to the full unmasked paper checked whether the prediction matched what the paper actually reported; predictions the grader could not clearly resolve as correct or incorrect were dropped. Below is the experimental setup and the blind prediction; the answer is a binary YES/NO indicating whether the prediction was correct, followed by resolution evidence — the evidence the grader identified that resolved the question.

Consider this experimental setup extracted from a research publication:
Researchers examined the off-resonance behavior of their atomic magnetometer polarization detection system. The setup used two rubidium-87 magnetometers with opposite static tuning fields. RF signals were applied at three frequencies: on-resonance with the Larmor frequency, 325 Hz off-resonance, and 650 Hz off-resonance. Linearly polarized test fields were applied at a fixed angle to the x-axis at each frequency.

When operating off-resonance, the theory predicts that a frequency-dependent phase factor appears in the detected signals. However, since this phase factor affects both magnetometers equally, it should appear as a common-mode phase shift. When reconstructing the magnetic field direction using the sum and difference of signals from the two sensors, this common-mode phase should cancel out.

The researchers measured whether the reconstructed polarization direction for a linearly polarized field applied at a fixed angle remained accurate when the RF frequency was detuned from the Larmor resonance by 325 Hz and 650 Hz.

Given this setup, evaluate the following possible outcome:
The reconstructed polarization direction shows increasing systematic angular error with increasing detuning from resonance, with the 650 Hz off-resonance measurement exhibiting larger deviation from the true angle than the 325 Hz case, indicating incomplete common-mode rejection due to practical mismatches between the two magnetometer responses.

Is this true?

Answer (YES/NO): NO